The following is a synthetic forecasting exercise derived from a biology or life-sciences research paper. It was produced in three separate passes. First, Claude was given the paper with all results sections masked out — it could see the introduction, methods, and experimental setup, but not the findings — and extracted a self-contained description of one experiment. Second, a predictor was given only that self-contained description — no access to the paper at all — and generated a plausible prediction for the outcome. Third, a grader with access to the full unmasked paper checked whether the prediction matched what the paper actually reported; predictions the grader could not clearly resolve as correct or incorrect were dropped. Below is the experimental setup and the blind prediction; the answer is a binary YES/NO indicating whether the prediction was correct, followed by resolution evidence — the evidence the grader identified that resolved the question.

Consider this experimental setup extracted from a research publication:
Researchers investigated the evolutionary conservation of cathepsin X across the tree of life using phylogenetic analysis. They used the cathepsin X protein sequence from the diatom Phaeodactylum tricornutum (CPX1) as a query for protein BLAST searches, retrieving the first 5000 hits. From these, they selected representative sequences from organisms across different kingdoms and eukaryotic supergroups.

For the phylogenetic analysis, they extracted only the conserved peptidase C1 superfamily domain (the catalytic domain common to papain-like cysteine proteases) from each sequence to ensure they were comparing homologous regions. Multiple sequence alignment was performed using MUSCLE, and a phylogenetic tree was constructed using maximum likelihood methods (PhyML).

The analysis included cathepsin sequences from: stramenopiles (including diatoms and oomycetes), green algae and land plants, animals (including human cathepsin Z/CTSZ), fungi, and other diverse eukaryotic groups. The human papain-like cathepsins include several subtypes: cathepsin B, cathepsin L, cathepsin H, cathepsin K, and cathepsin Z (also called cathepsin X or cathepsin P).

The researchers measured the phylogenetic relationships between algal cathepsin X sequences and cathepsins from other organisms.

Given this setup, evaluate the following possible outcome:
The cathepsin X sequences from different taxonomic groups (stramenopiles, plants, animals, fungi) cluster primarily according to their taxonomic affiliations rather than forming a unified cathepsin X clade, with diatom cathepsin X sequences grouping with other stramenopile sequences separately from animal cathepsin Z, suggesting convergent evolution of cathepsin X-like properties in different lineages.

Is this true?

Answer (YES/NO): NO